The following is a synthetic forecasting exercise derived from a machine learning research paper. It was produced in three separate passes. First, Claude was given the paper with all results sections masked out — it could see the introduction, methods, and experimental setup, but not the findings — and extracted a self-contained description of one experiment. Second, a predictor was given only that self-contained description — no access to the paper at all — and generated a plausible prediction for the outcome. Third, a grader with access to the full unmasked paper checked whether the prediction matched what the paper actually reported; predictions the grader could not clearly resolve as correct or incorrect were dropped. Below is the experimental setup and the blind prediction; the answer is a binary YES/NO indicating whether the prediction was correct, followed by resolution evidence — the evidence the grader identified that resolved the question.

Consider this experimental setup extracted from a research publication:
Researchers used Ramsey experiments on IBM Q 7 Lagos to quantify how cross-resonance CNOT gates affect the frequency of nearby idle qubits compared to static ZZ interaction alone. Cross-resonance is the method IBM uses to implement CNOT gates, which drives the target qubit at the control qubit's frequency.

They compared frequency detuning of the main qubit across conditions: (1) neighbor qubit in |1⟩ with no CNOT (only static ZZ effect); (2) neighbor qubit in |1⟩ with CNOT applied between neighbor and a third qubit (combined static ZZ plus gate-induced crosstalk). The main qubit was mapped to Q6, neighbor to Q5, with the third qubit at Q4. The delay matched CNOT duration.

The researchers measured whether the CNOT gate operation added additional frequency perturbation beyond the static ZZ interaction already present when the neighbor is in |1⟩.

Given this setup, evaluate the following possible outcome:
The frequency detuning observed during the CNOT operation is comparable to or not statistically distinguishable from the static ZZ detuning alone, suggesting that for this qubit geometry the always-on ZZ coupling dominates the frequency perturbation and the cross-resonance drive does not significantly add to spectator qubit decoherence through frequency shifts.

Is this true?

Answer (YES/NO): NO